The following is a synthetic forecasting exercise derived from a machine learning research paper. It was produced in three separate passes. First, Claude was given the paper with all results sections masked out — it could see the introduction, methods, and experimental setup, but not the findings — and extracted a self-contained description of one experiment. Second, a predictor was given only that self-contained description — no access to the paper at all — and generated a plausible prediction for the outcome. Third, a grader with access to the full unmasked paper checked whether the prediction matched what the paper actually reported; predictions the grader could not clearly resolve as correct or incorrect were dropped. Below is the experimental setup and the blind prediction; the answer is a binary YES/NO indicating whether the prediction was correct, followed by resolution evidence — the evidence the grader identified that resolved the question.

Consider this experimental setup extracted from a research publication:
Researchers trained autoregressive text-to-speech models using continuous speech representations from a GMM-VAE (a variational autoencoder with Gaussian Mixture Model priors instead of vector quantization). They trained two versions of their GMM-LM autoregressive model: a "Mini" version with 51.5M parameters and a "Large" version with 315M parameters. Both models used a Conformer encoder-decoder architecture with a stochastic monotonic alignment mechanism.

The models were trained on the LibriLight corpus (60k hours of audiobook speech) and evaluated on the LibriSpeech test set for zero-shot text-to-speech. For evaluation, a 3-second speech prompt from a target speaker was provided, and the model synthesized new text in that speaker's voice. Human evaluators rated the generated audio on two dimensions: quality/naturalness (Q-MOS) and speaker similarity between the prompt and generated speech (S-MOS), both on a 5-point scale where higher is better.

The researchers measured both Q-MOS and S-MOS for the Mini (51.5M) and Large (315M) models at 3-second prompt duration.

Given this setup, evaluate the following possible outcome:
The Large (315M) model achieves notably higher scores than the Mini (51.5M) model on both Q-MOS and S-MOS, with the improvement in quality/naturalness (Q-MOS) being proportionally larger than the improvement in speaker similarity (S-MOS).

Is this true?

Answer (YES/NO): NO